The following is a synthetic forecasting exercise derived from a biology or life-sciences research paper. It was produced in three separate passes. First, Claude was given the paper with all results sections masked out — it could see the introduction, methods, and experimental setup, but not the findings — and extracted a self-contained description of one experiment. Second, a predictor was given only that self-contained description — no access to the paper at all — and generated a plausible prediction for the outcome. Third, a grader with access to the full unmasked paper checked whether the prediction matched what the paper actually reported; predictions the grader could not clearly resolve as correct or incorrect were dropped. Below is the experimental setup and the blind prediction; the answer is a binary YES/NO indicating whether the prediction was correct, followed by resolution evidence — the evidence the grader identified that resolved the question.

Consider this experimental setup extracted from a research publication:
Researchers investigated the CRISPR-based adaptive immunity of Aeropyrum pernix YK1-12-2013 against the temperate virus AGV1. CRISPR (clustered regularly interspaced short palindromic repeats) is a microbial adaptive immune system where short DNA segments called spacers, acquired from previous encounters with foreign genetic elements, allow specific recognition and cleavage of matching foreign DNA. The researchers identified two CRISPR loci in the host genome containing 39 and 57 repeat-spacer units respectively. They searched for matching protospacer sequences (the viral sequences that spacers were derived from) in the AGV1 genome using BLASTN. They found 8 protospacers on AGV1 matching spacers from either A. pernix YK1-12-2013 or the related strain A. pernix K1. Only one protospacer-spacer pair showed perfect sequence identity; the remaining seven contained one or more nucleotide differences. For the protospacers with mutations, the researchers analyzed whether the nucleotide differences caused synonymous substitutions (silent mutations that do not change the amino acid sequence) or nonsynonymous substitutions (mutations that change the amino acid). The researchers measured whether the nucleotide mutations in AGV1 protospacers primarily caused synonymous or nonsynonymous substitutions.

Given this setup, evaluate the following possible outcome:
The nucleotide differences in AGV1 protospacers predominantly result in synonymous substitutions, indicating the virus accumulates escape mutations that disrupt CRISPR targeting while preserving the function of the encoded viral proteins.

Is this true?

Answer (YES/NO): YES